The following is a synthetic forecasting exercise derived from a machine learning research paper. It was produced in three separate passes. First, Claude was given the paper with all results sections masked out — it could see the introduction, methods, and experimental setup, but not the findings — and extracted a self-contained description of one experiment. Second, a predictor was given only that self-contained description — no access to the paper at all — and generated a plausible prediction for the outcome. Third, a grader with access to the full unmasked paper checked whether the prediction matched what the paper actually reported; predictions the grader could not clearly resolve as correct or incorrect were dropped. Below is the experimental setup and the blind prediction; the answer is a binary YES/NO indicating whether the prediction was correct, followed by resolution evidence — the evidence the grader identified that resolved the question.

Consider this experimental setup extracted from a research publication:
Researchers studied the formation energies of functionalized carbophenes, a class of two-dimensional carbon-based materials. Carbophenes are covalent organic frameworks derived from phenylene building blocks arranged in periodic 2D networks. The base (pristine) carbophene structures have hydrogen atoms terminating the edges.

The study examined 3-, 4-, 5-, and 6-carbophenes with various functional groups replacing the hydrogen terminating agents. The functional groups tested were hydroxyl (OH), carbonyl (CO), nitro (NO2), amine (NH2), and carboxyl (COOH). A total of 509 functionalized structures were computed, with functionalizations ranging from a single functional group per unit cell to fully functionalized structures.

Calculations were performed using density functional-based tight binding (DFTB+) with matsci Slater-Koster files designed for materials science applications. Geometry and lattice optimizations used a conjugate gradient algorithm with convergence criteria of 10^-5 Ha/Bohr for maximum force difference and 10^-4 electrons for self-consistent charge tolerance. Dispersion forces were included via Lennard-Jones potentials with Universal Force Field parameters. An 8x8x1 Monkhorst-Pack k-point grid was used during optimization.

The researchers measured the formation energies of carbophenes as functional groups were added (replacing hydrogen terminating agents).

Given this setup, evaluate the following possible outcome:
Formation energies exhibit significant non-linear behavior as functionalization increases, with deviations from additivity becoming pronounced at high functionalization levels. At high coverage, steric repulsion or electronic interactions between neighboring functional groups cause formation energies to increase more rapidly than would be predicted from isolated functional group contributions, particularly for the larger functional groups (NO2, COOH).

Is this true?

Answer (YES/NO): NO